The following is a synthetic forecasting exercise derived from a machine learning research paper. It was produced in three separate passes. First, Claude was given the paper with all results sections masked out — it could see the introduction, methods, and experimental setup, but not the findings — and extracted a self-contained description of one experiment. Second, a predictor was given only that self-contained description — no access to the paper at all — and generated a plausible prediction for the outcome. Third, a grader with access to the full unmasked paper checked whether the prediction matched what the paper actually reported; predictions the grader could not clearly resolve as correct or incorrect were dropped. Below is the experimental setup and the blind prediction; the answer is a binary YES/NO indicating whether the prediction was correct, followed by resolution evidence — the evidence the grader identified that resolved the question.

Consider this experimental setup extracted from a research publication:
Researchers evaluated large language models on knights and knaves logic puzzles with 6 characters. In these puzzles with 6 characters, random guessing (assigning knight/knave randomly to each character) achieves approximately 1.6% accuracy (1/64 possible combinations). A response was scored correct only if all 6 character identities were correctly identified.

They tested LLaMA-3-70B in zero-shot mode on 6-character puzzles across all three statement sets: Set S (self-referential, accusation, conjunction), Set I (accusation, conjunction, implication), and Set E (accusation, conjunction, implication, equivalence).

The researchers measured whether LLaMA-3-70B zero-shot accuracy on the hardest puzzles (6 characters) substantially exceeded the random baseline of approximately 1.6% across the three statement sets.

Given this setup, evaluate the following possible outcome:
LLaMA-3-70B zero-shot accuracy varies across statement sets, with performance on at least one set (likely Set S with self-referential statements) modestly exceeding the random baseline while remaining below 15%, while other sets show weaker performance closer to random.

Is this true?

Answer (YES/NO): NO